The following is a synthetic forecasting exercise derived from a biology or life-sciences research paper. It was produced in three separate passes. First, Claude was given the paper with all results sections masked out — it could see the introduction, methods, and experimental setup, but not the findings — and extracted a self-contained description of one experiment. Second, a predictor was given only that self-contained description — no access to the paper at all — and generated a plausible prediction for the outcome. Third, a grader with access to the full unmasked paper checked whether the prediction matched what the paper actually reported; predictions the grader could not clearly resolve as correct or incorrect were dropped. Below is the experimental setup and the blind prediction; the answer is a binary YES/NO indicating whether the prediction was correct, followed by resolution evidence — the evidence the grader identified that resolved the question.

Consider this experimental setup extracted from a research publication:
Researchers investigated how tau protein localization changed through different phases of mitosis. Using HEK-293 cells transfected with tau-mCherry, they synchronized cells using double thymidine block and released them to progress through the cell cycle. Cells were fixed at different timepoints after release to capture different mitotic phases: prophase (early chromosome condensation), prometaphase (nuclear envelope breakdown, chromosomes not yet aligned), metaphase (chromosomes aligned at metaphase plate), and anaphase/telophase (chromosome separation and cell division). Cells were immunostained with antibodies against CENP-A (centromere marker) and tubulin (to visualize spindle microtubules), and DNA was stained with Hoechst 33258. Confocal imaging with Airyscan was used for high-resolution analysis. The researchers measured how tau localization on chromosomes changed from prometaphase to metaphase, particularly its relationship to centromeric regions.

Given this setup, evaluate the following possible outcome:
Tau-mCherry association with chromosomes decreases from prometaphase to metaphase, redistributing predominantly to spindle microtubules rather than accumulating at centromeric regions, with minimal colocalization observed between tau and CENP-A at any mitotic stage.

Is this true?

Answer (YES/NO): NO